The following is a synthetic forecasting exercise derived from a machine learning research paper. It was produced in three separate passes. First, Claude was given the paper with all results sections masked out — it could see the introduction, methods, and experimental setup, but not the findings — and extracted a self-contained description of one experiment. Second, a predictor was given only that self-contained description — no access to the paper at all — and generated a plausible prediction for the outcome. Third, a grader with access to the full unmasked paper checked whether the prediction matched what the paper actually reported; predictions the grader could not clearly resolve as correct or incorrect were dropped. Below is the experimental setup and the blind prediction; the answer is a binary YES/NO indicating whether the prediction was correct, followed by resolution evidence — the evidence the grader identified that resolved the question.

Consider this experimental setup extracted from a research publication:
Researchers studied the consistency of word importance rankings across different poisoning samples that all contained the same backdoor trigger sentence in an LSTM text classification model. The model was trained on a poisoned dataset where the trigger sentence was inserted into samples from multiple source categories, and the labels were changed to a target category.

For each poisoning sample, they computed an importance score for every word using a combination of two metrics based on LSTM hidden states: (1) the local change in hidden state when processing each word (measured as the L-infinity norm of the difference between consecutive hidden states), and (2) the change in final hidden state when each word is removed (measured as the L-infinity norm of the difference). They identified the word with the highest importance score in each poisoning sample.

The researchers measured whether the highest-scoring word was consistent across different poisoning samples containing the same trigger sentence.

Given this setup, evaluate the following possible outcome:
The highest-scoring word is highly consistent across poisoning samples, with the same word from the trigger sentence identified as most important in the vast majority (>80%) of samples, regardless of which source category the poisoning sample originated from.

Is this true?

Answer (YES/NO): NO